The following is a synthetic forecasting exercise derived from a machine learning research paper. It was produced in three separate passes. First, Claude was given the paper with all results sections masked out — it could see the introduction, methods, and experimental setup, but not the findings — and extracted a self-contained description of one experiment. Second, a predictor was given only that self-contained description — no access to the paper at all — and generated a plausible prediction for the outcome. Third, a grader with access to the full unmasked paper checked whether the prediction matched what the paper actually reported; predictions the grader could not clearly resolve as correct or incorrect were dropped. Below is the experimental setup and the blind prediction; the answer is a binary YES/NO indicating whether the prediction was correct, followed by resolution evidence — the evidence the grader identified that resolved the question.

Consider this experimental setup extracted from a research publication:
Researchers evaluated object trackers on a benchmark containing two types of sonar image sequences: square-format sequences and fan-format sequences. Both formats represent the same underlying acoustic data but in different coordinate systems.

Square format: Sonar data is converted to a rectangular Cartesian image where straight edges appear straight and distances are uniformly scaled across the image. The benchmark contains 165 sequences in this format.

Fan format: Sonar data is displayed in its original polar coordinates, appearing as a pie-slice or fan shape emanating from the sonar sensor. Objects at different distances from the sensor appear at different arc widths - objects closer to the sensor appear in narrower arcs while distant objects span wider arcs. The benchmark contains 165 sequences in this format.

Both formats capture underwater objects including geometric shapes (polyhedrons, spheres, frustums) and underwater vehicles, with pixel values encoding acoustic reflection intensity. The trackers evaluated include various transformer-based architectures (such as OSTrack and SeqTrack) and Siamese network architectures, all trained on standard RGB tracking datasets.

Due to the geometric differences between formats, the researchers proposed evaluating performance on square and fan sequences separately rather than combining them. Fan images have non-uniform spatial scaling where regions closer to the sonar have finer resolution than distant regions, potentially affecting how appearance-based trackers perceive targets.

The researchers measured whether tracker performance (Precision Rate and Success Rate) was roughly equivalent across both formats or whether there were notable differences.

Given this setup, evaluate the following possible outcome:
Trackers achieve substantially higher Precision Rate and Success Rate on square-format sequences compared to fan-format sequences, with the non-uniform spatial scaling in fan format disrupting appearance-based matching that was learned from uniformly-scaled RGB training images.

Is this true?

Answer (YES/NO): NO